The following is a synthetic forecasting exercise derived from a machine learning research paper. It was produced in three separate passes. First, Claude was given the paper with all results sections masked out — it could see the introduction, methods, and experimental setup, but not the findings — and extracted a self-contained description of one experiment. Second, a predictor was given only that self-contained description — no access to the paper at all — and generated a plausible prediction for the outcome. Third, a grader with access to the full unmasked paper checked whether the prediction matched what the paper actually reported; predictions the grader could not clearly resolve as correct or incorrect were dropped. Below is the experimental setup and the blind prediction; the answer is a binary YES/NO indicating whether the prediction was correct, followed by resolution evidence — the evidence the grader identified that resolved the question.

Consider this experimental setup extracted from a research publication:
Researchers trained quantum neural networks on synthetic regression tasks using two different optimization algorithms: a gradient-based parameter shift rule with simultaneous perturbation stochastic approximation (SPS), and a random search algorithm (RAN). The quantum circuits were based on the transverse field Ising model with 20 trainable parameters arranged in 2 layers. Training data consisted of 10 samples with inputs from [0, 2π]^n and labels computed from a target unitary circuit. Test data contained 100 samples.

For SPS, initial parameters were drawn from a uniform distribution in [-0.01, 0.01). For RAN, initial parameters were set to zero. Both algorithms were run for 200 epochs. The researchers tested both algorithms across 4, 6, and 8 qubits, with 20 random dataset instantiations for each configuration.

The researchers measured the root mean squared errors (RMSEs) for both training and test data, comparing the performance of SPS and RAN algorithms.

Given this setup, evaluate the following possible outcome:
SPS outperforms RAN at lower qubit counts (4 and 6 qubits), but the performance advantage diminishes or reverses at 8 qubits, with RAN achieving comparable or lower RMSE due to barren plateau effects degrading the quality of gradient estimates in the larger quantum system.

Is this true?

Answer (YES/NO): NO